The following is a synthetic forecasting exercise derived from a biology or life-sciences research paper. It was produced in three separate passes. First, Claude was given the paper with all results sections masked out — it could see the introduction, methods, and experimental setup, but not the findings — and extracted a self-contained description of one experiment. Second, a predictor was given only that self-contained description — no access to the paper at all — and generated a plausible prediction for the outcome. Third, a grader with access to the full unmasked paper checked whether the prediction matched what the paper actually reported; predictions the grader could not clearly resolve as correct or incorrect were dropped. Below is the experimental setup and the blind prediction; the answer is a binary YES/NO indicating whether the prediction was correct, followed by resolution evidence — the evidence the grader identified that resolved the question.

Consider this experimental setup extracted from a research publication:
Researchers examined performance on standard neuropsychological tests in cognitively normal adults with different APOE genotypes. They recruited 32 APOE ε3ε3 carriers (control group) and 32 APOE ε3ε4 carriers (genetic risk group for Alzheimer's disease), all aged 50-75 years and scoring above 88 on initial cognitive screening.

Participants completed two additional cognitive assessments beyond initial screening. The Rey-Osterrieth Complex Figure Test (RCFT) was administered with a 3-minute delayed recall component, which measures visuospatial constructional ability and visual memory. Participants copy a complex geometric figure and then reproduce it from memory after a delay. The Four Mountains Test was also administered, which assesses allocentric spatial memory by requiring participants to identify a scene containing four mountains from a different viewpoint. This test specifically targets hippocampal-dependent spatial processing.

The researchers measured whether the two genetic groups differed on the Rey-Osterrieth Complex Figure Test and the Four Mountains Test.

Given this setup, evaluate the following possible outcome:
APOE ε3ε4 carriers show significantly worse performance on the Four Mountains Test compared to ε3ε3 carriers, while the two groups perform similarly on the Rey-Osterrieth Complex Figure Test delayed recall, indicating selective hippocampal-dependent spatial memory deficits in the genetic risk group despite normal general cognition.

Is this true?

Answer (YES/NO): NO